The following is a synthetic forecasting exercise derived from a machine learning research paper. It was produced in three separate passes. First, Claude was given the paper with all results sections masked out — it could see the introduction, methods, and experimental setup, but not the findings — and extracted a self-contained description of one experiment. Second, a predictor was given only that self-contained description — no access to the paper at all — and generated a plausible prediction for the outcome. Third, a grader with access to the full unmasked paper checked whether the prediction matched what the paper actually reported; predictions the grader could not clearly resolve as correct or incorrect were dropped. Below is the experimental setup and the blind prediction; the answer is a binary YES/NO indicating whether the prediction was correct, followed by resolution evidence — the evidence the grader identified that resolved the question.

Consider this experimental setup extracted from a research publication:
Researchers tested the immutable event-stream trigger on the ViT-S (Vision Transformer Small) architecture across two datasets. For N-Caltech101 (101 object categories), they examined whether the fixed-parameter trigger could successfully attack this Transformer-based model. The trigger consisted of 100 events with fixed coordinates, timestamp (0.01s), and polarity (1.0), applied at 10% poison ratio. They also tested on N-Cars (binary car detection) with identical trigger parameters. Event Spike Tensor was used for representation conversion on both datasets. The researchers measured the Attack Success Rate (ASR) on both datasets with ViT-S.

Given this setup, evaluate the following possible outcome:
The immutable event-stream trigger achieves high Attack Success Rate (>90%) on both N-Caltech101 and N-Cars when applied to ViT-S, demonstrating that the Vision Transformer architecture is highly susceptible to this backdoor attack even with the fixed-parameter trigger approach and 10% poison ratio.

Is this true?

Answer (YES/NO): NO